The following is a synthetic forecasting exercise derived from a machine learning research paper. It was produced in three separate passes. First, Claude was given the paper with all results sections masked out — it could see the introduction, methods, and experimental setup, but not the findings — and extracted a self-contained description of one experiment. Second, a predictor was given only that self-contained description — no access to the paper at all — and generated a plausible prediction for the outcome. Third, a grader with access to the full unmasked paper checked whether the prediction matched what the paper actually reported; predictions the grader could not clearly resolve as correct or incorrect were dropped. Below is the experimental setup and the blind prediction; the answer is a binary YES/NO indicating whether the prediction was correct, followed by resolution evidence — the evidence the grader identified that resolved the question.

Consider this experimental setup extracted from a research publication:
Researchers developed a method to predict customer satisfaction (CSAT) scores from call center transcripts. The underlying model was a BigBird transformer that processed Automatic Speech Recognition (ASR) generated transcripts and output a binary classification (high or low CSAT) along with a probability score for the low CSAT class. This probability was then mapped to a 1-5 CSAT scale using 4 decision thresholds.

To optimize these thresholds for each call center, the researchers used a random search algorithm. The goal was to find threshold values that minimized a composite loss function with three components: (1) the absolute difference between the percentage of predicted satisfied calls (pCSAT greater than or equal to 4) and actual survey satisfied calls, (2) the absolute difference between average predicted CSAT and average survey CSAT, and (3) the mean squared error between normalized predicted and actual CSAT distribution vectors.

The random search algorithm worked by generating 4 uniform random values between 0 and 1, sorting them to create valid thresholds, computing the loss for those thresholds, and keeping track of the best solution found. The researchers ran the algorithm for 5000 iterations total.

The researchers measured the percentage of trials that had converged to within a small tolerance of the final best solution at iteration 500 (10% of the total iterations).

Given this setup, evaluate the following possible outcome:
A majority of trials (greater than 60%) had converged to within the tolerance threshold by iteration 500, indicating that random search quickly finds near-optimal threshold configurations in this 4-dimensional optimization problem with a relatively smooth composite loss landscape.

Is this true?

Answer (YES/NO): YES